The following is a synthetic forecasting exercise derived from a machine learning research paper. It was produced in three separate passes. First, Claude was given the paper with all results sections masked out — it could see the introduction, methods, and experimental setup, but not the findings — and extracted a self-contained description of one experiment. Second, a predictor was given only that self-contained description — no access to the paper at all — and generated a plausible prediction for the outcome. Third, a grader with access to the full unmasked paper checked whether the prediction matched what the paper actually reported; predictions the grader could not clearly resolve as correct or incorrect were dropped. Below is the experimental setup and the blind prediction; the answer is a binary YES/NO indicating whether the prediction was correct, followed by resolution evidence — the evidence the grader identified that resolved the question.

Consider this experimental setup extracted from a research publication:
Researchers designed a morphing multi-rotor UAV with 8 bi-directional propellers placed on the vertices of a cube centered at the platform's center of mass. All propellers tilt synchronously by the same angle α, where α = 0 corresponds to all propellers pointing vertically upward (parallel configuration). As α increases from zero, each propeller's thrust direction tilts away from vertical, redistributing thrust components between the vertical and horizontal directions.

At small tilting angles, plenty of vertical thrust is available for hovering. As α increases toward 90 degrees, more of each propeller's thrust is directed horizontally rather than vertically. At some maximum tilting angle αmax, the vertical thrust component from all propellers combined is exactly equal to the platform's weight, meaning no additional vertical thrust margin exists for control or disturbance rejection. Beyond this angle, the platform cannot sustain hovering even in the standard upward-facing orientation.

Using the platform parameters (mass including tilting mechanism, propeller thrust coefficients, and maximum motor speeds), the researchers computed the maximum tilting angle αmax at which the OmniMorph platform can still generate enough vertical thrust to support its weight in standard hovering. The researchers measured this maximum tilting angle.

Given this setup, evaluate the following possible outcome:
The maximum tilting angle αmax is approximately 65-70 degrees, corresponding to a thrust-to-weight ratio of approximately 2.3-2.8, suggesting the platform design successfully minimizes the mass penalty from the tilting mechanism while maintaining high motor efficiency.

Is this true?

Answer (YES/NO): NO